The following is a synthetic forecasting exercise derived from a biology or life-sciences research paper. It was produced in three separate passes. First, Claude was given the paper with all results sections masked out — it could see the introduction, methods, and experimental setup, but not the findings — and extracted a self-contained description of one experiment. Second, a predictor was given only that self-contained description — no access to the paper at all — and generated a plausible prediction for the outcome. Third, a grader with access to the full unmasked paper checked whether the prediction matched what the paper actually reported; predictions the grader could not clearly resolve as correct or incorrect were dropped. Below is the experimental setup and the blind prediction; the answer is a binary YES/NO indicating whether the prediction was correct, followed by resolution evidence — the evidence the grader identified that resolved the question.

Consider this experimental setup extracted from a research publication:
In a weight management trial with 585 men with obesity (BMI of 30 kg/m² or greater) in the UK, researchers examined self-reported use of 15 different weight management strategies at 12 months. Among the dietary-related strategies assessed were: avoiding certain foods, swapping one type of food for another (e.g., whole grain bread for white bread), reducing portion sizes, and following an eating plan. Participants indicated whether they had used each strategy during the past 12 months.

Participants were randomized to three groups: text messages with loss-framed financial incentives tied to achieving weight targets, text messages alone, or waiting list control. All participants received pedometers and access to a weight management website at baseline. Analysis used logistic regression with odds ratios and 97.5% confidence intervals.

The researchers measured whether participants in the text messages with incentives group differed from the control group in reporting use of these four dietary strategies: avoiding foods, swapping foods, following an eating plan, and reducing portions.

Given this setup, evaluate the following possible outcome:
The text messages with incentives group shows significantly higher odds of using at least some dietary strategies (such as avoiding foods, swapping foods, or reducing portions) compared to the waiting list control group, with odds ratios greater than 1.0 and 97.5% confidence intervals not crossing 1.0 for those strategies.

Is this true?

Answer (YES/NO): YES